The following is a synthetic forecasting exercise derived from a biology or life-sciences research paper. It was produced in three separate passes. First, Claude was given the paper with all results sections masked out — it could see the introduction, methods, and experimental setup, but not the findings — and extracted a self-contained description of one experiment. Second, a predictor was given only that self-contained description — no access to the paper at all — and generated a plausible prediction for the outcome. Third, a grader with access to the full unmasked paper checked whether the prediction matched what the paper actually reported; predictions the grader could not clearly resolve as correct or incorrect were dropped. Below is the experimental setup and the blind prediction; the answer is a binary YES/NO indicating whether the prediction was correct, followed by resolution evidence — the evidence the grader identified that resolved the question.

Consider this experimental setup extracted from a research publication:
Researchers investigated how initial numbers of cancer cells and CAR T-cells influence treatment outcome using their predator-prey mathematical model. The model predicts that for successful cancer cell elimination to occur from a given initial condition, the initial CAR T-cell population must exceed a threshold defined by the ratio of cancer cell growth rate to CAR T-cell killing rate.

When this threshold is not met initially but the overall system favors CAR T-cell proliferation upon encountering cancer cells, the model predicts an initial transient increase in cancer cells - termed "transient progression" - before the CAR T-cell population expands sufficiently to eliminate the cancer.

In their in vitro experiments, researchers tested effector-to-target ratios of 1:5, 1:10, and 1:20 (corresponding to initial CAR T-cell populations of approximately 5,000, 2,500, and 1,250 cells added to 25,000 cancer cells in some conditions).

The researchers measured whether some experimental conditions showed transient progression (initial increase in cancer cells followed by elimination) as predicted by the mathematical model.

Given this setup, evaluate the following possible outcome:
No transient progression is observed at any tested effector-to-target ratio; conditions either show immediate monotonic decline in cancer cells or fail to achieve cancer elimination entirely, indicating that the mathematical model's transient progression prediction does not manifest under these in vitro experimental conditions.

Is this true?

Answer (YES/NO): NO